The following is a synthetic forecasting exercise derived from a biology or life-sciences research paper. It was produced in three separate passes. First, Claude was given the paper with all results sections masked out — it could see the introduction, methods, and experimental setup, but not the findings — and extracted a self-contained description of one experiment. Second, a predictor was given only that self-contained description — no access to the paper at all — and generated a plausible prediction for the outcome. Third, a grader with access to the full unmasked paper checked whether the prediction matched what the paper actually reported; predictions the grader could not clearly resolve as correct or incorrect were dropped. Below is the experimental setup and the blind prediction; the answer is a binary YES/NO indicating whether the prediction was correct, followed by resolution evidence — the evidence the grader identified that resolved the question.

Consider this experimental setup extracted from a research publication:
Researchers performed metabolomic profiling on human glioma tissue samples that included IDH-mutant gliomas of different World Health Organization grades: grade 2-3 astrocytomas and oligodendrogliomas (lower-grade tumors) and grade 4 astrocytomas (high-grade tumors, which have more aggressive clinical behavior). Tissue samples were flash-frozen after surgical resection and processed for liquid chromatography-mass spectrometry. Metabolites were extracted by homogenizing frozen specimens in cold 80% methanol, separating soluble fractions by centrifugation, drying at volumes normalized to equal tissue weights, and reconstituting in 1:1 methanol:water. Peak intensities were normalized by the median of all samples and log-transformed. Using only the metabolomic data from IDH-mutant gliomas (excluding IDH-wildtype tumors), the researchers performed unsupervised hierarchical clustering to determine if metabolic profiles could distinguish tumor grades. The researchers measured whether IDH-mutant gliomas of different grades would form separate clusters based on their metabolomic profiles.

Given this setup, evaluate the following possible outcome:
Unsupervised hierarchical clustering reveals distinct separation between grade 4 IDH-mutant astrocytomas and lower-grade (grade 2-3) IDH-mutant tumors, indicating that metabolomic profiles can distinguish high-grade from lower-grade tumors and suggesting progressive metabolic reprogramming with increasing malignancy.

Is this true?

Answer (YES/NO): YES